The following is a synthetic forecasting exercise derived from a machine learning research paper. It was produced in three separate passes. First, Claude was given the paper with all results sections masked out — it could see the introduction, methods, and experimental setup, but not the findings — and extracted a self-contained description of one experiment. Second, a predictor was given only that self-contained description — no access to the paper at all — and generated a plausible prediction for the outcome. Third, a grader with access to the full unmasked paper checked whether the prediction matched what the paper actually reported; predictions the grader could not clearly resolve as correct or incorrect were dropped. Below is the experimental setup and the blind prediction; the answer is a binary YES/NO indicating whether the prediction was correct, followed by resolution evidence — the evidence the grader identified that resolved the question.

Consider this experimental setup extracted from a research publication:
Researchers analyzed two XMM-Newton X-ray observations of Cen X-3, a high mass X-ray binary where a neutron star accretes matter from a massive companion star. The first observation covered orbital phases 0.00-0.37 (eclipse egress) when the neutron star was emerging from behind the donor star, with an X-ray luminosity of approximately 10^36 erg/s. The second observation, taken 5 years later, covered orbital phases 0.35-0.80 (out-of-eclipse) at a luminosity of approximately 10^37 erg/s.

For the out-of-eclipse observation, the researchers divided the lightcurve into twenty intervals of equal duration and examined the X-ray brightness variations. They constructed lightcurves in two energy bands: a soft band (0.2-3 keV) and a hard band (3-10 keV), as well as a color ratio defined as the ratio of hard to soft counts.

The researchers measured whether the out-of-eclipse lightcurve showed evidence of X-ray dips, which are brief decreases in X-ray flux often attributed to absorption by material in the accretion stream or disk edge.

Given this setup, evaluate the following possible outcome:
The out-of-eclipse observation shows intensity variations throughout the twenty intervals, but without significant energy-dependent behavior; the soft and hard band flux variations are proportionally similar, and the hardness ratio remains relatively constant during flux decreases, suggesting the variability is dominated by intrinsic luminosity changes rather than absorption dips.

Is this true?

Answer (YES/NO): NO